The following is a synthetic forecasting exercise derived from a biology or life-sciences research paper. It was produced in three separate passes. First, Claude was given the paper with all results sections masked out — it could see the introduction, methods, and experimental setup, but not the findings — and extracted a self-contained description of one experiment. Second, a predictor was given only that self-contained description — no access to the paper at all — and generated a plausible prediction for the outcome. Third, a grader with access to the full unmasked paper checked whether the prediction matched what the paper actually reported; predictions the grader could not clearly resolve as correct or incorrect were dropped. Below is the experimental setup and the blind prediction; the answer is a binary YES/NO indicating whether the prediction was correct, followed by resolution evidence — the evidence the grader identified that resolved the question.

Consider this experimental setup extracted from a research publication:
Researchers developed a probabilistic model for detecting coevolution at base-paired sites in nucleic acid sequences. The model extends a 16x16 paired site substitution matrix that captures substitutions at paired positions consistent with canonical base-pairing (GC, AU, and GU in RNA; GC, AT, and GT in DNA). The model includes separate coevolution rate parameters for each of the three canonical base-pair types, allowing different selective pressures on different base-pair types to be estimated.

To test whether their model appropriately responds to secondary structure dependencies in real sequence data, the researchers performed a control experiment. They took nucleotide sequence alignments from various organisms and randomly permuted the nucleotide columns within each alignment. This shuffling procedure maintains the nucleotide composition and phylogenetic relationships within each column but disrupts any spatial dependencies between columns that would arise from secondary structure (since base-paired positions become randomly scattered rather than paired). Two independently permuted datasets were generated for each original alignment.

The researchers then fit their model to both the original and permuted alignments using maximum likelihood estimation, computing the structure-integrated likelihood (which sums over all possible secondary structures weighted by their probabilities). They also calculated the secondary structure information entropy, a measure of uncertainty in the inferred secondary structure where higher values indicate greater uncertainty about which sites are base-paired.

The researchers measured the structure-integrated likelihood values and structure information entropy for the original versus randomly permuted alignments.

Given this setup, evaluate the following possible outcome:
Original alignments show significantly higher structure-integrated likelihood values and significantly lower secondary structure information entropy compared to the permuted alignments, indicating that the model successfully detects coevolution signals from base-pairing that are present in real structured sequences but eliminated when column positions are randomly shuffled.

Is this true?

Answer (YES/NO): NO